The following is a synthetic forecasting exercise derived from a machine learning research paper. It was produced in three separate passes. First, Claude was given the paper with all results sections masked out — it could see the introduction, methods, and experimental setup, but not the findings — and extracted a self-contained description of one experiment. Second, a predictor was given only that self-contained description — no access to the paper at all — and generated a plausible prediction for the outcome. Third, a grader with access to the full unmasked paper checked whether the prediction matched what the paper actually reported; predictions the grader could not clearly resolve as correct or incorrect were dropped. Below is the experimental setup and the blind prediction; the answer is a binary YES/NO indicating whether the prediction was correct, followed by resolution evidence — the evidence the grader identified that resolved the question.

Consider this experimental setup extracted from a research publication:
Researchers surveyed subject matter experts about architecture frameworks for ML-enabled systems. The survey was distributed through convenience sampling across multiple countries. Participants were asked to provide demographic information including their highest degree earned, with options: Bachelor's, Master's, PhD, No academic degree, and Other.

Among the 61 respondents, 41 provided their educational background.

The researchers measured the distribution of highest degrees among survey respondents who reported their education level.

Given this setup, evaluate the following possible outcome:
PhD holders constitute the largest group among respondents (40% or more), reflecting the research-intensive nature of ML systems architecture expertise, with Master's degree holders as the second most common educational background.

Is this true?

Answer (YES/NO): NO